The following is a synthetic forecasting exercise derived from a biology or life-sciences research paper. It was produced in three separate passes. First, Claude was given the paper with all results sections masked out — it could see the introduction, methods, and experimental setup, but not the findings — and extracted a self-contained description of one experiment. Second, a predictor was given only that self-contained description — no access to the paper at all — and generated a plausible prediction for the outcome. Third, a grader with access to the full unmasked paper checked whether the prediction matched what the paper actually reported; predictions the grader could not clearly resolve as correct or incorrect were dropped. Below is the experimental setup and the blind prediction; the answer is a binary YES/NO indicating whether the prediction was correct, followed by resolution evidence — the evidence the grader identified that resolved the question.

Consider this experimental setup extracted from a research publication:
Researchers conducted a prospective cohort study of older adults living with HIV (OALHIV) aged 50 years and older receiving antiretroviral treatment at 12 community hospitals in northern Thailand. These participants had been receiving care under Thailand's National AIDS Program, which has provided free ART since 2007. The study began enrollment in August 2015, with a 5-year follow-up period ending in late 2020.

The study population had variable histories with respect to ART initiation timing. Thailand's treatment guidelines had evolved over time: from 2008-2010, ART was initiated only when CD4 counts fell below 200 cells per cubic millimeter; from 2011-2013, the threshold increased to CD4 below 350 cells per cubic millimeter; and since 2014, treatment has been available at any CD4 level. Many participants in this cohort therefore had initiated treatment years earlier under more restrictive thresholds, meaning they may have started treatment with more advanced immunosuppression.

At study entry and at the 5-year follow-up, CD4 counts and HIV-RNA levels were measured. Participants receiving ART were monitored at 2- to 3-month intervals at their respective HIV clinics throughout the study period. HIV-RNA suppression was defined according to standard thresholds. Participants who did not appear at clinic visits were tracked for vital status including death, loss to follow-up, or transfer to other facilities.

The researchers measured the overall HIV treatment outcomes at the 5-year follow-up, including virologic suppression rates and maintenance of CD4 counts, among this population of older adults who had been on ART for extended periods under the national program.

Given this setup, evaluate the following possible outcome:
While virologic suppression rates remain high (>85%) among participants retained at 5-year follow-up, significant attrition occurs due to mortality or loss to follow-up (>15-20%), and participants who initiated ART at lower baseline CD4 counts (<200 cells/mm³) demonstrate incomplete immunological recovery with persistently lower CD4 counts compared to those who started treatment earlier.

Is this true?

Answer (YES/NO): NO